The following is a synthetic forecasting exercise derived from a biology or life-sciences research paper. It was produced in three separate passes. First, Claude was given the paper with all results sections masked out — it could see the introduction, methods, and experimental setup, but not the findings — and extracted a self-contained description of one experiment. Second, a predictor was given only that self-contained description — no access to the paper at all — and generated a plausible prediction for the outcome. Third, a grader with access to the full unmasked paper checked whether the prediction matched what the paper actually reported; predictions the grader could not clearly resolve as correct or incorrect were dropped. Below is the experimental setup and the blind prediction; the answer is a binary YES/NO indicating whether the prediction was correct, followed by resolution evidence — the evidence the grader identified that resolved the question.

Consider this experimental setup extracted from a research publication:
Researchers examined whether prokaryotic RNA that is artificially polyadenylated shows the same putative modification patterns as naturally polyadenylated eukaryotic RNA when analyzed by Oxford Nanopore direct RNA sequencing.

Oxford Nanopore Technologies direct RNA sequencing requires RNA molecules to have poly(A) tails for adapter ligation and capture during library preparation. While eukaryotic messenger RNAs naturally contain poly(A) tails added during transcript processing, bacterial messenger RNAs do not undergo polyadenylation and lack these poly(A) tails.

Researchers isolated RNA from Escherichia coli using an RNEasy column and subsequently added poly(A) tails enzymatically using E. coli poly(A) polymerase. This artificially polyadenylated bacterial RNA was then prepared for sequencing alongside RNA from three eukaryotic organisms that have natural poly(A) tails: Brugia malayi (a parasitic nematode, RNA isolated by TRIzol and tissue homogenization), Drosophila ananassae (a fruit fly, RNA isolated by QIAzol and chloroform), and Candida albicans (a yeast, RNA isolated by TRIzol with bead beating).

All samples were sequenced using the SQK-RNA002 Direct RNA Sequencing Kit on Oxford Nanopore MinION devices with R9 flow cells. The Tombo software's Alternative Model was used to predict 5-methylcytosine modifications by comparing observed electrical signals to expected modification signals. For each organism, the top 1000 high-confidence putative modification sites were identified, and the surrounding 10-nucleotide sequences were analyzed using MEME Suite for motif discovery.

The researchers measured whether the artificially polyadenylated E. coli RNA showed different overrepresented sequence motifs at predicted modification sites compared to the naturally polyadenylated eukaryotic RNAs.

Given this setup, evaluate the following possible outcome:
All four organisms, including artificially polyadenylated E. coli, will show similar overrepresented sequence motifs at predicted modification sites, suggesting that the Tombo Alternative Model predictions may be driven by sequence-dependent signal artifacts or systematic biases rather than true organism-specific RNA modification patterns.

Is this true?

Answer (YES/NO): YES